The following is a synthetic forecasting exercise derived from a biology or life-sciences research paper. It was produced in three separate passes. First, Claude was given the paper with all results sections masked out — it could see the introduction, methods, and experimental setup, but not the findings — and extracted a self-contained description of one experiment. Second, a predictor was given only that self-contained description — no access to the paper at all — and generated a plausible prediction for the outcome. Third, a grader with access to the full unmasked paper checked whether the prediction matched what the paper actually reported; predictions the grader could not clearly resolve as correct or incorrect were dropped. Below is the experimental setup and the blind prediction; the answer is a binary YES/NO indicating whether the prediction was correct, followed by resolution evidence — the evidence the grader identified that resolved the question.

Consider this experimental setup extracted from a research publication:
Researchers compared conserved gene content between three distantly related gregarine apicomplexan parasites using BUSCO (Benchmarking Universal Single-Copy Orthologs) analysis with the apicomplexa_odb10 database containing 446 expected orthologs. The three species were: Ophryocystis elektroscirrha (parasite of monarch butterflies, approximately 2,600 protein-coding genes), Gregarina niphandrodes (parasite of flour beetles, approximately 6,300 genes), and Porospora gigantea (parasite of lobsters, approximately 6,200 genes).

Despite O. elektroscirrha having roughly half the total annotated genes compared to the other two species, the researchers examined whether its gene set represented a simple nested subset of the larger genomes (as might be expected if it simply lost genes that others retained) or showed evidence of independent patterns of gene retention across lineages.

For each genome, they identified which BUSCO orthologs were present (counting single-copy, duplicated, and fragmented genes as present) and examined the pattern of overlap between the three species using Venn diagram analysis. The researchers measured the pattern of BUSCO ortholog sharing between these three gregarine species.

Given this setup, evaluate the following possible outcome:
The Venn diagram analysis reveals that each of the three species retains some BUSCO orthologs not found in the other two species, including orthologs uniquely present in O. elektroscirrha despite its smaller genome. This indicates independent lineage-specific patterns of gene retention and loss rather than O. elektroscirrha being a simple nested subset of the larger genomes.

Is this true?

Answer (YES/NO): YES